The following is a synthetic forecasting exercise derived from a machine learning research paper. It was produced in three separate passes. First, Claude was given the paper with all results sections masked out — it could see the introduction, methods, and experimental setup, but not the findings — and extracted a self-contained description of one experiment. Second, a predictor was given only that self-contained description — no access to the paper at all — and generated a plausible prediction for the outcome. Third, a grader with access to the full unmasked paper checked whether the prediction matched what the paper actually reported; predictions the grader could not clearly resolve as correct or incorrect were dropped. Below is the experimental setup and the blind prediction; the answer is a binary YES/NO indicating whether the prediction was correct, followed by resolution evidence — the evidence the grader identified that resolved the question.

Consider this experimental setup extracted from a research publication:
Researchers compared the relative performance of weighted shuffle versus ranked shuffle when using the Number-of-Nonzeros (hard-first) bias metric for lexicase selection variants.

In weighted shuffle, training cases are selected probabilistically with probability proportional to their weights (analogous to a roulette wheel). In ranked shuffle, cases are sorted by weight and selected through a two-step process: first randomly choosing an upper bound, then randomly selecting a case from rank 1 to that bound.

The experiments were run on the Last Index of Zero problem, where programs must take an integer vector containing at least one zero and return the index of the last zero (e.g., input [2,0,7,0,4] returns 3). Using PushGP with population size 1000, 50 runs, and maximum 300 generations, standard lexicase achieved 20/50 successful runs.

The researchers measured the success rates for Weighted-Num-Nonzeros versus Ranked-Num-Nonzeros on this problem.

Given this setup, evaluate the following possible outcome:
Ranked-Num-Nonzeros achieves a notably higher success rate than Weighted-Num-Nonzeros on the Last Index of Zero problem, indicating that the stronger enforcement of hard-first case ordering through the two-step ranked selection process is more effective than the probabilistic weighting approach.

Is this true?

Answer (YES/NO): YES